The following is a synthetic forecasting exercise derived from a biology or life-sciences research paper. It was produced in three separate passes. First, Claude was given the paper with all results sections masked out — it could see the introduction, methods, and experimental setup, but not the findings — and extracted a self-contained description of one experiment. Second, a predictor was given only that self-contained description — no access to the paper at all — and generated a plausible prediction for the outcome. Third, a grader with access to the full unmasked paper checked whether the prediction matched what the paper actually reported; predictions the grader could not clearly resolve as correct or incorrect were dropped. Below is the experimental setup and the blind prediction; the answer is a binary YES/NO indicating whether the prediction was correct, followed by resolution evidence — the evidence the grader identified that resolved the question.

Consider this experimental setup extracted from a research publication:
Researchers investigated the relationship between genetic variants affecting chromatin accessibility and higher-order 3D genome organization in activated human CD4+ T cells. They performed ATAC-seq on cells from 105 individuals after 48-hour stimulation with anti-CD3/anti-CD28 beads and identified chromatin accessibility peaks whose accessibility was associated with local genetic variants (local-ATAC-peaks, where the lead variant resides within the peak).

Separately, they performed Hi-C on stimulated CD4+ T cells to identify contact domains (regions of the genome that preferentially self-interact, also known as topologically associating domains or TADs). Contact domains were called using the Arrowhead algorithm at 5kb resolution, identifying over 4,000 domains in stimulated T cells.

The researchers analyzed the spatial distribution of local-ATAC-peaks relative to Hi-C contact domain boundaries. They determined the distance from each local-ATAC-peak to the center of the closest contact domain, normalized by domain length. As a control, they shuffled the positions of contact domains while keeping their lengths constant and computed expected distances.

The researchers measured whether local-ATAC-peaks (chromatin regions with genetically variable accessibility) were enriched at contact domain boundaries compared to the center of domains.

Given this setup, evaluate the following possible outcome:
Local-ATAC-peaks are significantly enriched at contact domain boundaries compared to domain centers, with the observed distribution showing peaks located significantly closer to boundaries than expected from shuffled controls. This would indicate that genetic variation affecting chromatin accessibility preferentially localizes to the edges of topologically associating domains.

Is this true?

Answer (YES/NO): NO